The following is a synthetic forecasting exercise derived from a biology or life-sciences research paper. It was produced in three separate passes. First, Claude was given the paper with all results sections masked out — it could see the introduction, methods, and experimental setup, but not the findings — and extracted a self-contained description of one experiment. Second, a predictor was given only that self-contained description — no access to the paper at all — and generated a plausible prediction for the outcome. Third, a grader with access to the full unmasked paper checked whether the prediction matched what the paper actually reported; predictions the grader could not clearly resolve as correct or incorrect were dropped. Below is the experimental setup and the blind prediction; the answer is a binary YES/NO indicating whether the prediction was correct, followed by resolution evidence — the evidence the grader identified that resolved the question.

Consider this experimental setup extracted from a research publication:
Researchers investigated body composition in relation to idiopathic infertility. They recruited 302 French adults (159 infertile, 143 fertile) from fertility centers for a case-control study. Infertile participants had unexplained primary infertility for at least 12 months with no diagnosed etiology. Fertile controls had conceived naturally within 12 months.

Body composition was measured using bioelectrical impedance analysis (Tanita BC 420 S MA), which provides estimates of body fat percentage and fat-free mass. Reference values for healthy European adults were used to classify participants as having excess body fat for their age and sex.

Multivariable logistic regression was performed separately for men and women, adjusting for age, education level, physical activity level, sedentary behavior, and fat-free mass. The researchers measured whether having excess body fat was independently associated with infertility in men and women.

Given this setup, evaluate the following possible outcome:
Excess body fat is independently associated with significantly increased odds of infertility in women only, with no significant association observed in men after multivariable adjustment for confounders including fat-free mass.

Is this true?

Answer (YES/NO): NO